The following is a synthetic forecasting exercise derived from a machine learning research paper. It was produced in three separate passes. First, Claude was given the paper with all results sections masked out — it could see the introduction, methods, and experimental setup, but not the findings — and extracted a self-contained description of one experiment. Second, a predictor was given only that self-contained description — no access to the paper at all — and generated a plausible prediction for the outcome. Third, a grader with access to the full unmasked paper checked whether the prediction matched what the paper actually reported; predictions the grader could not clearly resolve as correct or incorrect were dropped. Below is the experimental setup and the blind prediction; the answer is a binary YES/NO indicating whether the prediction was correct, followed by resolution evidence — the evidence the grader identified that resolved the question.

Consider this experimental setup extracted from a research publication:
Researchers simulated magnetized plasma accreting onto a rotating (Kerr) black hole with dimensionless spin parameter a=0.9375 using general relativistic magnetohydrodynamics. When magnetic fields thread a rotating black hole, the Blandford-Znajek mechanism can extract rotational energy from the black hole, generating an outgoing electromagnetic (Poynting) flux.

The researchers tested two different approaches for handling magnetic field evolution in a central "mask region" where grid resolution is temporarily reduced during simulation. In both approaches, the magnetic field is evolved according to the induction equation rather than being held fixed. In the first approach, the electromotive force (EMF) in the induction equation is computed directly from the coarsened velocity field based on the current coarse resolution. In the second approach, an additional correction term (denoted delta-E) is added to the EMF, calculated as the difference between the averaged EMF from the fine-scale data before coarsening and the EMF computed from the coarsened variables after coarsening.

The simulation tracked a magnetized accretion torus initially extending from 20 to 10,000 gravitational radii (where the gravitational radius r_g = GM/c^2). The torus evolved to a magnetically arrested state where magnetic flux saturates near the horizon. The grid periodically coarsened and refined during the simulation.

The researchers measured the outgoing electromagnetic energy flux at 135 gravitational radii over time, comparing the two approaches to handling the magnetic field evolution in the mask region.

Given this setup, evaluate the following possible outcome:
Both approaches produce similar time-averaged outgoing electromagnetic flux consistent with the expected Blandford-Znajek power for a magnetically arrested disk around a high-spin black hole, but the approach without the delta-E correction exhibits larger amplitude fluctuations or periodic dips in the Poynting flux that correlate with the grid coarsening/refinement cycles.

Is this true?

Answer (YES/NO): NO